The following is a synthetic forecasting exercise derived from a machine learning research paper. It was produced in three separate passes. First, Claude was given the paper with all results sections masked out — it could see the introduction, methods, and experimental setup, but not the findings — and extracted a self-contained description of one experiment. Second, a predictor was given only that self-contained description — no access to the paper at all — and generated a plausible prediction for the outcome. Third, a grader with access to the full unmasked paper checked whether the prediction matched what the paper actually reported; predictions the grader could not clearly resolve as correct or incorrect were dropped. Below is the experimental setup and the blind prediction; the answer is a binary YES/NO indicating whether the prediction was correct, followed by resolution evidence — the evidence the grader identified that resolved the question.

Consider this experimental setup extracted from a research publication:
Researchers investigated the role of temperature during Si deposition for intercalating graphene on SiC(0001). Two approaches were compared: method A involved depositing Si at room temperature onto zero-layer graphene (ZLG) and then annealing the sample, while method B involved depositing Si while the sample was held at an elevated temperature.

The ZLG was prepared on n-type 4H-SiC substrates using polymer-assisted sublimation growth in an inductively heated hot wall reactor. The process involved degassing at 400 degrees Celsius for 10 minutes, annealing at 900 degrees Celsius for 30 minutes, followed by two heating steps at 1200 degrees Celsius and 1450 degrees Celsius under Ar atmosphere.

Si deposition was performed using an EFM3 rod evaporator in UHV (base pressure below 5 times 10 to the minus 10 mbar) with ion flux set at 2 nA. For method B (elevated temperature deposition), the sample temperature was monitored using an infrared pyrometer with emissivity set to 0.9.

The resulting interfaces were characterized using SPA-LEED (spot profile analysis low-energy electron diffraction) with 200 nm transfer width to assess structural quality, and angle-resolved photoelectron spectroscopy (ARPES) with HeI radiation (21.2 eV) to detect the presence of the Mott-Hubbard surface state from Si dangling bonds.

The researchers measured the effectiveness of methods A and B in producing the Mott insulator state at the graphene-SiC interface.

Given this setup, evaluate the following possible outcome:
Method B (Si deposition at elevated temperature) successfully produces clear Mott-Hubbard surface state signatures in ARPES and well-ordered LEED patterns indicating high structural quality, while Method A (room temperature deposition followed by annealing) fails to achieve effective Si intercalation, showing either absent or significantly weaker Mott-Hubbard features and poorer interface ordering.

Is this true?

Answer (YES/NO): NO